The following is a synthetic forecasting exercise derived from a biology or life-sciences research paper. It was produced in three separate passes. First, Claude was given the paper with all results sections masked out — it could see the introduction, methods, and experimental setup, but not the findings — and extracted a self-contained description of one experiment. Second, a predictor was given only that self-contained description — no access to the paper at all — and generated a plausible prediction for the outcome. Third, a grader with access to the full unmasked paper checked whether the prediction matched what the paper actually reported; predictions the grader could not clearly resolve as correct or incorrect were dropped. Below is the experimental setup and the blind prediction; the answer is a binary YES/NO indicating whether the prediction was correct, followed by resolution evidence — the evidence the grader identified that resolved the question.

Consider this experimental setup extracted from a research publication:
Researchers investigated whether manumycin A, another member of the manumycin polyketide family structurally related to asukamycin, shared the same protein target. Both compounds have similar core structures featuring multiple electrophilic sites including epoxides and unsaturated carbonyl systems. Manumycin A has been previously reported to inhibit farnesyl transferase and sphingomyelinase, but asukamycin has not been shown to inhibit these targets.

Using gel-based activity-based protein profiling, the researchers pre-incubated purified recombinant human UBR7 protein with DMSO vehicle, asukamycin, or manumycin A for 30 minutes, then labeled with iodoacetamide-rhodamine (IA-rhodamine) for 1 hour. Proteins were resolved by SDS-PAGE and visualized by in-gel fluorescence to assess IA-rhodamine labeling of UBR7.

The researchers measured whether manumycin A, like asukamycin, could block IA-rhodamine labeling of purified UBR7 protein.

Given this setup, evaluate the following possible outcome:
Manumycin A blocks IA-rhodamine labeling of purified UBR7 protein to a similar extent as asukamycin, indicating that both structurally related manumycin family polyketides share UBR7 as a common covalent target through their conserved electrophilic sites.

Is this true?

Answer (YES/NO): YES